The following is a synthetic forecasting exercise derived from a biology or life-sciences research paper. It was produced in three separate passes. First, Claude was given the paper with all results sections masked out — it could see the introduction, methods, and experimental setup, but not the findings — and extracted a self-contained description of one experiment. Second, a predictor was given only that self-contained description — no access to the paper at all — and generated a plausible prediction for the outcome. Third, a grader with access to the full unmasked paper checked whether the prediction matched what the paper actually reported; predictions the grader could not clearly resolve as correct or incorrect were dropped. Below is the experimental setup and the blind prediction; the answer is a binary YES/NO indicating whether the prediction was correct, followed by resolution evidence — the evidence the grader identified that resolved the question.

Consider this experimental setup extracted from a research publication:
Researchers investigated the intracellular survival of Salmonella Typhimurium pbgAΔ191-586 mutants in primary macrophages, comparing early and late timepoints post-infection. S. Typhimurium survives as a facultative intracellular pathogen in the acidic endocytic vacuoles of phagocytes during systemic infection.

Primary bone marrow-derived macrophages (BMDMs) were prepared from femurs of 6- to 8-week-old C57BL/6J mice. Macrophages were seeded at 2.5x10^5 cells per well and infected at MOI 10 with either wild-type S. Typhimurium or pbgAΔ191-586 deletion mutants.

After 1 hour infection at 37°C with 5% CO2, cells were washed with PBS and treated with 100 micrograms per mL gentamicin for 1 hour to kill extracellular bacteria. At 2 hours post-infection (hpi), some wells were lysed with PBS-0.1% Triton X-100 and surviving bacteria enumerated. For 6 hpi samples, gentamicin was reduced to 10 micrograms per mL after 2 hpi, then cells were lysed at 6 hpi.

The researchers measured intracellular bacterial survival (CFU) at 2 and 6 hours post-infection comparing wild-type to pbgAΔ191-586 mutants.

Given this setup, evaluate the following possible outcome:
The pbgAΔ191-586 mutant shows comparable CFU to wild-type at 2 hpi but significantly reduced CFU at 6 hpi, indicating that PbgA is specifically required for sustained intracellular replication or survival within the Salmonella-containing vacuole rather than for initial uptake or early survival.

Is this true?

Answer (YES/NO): NO